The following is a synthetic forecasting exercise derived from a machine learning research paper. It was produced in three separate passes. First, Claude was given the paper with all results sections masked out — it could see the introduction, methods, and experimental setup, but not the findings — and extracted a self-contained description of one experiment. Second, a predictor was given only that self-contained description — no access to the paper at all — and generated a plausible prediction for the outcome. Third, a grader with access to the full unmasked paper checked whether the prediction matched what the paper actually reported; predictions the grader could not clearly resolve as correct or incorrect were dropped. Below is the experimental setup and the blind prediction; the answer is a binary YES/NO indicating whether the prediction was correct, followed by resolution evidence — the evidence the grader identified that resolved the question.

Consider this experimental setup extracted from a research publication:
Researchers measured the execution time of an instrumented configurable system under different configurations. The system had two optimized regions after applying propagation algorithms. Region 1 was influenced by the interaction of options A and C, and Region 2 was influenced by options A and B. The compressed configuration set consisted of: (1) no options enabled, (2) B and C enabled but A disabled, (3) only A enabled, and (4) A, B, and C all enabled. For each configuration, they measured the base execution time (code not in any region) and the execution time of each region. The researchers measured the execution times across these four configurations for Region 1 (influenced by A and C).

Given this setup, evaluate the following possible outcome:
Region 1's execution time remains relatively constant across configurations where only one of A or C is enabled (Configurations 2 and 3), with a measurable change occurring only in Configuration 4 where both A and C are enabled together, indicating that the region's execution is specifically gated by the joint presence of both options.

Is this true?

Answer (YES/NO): NO